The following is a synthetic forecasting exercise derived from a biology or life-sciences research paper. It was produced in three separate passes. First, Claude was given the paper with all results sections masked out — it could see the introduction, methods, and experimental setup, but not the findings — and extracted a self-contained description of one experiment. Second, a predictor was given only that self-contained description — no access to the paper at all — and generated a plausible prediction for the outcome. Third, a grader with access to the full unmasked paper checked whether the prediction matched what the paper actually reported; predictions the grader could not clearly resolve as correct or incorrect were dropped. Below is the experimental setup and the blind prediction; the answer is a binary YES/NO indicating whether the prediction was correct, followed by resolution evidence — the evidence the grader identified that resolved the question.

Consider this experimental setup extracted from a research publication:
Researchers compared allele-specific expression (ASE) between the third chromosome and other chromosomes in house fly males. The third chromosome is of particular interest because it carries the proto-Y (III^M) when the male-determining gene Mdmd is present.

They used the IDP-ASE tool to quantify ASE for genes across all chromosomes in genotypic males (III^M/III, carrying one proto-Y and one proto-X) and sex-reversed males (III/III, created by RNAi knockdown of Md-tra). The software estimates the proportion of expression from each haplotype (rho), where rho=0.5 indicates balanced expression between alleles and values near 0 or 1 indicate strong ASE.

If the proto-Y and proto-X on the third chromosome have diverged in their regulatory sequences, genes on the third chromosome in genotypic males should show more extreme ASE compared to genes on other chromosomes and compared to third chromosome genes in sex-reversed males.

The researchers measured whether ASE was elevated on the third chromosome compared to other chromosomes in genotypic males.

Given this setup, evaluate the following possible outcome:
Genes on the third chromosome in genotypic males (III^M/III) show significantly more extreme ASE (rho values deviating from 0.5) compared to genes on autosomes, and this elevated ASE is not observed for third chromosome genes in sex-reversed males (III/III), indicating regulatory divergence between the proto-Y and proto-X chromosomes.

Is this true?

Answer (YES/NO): NO